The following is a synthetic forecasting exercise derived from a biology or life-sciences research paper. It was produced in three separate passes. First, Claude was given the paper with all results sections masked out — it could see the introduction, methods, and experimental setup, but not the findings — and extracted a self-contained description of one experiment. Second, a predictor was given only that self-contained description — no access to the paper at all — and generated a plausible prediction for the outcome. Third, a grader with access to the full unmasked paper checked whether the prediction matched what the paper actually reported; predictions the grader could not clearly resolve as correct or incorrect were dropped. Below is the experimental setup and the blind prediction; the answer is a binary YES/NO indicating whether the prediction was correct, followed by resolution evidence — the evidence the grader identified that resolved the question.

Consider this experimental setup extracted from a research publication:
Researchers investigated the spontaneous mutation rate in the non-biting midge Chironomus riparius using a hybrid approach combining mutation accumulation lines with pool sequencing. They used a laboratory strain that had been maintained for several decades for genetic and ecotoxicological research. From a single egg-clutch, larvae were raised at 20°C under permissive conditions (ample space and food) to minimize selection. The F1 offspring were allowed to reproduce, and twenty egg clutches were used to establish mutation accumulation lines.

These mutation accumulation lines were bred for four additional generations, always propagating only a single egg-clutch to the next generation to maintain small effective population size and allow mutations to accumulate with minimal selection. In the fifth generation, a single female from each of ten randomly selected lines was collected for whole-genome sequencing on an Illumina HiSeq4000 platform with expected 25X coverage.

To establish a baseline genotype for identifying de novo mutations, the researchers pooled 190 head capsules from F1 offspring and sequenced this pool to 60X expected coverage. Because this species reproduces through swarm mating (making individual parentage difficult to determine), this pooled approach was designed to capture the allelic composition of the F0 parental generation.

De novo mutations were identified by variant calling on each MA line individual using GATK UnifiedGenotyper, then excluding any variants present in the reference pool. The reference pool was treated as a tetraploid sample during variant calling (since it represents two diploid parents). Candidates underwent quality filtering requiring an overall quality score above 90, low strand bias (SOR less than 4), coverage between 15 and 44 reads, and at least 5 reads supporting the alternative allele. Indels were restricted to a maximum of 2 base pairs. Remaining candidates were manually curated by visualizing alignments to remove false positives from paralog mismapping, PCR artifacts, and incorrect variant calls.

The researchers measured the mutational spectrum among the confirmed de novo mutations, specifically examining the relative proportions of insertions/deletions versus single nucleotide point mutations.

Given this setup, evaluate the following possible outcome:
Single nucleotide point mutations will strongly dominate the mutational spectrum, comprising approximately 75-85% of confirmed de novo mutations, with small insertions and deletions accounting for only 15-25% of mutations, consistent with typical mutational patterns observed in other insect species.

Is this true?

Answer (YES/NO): NO